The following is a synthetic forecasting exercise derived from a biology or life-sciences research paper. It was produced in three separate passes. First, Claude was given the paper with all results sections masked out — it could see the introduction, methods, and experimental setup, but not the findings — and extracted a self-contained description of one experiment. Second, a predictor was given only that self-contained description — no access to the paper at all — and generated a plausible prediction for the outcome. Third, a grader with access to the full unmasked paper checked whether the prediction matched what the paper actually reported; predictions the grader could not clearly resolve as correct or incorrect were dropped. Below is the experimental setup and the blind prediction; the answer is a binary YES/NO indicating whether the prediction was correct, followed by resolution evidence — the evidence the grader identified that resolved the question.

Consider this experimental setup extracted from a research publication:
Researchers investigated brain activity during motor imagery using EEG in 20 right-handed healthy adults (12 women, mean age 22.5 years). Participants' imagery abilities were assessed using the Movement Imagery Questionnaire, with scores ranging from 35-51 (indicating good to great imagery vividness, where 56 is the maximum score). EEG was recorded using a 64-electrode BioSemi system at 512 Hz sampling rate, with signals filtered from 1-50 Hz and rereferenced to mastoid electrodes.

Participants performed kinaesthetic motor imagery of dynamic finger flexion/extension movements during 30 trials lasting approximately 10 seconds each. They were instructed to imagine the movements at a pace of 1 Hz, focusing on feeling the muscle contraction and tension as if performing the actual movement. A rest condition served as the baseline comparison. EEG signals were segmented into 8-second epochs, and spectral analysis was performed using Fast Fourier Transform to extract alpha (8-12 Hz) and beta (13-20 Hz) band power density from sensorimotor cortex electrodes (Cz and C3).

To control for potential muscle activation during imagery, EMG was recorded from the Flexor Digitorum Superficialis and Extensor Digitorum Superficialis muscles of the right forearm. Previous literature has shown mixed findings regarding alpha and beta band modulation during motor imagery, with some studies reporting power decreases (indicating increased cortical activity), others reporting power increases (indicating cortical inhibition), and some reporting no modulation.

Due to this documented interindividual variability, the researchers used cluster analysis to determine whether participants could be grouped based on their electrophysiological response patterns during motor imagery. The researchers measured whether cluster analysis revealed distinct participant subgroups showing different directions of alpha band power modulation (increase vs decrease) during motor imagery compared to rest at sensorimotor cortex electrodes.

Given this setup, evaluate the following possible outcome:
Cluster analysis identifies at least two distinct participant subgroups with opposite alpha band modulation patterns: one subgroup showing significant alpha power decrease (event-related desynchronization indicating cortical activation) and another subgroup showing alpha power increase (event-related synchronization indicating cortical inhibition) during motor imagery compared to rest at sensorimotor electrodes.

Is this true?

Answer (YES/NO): YES